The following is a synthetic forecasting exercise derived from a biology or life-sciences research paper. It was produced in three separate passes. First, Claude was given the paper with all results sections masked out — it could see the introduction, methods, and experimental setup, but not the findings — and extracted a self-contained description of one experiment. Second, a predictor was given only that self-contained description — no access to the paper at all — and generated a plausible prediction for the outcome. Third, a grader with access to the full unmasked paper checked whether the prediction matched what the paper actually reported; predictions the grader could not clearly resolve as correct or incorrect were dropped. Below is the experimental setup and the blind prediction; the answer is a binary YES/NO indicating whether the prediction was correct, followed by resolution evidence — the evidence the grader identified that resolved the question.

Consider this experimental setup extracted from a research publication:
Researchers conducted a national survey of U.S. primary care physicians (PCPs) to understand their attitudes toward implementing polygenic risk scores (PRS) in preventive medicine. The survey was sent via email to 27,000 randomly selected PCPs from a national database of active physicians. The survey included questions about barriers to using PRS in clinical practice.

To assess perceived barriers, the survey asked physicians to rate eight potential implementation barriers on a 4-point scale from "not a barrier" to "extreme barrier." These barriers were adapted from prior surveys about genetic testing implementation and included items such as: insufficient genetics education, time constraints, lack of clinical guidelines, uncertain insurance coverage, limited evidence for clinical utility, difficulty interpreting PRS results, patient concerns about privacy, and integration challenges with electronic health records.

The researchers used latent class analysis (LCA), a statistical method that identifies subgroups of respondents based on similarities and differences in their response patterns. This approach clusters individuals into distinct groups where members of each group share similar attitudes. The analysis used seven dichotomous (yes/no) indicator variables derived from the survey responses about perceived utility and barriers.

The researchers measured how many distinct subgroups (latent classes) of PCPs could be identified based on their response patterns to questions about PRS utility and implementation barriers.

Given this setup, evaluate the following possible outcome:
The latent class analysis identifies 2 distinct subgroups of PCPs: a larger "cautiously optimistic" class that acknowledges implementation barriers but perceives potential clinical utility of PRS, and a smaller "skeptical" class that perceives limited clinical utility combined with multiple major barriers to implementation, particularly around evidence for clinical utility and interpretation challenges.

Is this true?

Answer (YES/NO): NO